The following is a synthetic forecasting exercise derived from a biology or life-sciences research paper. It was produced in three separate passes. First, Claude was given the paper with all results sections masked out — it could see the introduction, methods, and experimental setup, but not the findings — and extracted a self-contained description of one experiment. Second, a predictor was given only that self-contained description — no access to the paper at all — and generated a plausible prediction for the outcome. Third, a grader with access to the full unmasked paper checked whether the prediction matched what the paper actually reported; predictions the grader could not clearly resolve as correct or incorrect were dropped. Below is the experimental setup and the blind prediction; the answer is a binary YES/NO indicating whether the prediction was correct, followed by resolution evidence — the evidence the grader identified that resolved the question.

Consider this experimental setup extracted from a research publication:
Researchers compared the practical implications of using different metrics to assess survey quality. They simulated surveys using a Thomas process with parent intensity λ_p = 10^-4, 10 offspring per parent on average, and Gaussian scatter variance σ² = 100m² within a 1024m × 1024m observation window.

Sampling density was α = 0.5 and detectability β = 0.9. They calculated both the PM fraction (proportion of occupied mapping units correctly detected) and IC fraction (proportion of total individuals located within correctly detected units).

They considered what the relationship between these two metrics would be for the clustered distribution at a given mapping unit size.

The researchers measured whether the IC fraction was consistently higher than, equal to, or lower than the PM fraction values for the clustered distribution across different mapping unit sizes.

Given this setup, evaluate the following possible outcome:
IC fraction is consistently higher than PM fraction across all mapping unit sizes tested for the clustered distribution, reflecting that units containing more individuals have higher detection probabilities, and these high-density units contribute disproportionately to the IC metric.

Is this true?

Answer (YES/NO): NO